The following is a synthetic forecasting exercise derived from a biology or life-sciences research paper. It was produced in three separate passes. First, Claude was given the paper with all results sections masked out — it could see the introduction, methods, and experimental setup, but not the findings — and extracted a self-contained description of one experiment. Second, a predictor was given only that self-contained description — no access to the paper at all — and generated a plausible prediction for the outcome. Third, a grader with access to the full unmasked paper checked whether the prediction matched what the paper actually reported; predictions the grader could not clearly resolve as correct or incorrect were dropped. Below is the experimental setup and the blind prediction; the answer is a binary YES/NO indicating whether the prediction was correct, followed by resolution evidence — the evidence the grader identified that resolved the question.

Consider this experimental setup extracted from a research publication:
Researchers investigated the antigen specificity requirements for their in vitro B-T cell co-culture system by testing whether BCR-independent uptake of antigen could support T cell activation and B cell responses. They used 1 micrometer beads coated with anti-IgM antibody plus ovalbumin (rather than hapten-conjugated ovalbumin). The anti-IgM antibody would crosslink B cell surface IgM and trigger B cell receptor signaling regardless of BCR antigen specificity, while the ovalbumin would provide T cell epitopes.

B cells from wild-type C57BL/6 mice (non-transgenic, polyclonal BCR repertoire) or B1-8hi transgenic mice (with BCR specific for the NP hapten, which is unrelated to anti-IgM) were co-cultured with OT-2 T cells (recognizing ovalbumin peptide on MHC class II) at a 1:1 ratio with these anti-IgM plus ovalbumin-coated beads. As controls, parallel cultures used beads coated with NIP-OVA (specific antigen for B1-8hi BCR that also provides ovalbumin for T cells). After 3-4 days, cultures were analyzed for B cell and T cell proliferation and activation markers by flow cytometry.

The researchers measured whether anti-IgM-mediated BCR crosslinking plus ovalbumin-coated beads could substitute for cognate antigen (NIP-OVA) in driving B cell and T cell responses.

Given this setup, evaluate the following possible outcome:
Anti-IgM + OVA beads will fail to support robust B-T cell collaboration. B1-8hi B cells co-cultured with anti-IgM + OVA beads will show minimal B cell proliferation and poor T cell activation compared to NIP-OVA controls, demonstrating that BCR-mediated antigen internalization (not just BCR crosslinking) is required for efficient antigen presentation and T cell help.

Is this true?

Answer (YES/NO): NO